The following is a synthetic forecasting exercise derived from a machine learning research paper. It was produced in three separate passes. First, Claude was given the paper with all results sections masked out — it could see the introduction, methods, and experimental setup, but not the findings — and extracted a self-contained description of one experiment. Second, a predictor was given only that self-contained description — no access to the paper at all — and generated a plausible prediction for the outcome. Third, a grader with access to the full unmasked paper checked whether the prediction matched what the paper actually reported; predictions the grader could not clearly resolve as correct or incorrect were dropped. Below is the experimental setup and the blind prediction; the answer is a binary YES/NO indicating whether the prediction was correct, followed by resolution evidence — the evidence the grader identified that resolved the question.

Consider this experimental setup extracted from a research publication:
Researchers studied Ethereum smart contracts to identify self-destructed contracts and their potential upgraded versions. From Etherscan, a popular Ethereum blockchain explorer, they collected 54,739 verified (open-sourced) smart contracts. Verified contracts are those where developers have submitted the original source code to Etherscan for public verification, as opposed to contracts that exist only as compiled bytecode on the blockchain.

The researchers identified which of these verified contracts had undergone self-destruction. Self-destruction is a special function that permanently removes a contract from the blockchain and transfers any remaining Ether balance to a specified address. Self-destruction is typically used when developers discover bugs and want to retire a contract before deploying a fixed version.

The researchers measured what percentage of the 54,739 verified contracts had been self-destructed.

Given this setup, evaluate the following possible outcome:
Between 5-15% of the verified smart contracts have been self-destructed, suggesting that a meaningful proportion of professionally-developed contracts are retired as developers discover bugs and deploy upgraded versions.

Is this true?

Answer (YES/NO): NO